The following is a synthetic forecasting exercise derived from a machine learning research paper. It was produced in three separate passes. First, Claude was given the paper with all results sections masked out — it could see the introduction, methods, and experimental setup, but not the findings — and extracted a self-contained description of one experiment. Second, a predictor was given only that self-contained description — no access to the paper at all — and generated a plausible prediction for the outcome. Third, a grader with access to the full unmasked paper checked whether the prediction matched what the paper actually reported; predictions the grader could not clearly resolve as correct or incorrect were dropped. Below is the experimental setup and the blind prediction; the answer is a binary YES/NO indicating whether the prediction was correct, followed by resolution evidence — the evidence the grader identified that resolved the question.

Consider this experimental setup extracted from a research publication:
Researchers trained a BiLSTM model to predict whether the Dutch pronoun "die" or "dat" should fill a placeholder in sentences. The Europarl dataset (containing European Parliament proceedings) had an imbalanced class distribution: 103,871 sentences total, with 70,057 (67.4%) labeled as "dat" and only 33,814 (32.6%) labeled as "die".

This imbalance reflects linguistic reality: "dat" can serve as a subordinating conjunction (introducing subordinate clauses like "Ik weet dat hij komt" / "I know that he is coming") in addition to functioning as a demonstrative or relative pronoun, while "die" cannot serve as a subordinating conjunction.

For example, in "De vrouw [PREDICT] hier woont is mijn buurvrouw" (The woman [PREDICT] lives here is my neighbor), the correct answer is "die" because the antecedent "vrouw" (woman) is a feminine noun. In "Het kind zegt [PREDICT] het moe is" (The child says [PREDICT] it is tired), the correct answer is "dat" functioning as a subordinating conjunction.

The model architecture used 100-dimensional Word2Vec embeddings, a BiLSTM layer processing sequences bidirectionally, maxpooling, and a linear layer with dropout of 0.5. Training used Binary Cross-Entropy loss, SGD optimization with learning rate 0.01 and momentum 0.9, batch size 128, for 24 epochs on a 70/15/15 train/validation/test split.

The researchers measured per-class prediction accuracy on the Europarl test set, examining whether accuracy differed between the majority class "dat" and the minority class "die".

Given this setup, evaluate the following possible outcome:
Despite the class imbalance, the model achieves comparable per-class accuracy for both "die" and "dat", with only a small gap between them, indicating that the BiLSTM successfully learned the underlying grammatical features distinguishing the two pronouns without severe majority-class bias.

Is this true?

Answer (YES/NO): NO